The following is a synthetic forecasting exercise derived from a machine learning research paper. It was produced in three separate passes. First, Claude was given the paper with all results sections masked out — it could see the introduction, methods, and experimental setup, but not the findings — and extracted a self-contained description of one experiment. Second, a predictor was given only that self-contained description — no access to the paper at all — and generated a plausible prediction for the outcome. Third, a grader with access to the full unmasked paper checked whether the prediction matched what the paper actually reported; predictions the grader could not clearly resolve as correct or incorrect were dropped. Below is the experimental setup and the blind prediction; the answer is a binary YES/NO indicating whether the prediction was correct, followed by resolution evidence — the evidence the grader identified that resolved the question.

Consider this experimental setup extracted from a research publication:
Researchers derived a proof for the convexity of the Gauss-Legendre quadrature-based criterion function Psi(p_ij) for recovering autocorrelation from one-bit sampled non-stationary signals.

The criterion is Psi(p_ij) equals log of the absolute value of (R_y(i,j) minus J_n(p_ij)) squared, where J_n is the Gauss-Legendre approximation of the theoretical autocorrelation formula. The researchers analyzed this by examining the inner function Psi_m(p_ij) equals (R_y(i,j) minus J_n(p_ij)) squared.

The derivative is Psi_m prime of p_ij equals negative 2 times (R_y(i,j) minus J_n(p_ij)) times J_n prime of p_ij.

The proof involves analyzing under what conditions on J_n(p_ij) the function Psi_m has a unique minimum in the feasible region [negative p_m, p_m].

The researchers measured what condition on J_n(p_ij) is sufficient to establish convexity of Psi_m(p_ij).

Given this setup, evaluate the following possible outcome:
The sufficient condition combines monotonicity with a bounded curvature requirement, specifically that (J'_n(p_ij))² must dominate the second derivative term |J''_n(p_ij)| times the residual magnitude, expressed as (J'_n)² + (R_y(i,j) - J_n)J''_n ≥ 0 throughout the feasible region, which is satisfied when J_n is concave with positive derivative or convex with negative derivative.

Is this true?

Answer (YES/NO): NO